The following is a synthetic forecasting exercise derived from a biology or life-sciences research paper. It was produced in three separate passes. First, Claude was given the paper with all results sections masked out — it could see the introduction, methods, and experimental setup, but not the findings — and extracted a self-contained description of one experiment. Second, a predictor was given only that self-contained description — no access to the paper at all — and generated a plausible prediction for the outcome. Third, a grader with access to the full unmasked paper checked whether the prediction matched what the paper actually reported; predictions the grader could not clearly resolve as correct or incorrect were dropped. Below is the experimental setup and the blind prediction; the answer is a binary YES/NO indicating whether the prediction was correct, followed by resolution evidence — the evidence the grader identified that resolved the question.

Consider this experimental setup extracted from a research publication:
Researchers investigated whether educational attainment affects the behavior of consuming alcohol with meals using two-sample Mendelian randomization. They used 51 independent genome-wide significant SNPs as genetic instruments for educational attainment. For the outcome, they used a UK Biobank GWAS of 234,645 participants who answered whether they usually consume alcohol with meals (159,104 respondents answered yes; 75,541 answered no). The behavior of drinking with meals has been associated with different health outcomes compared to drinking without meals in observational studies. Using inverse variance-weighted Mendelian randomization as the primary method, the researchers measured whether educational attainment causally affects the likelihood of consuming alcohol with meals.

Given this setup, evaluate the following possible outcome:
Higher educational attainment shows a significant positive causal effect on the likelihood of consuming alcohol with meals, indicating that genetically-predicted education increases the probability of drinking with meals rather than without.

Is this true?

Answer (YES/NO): YES